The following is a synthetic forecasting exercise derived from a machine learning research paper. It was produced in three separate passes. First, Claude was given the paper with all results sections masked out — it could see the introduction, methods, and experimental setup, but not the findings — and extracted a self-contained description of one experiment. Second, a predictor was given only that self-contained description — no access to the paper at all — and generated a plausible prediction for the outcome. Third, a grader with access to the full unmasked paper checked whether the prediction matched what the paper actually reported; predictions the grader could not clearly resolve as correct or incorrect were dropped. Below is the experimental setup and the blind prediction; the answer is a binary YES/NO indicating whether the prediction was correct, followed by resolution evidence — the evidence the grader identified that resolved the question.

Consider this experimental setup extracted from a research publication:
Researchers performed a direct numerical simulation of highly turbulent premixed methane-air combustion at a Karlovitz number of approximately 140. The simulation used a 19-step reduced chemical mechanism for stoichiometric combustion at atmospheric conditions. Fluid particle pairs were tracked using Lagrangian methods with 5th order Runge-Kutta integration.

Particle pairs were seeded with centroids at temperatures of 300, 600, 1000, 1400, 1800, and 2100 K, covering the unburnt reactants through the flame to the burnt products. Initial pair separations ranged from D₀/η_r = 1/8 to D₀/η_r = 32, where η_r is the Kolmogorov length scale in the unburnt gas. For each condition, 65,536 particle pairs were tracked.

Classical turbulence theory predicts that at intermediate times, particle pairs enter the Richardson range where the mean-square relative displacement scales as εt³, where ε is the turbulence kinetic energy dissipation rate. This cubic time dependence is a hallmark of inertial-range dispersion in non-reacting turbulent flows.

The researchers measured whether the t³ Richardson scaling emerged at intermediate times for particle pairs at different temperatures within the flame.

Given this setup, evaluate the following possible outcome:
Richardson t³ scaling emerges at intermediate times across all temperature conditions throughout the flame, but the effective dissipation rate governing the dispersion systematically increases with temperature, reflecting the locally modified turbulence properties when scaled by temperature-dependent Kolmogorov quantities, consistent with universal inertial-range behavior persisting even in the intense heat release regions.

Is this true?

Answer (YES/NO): NO